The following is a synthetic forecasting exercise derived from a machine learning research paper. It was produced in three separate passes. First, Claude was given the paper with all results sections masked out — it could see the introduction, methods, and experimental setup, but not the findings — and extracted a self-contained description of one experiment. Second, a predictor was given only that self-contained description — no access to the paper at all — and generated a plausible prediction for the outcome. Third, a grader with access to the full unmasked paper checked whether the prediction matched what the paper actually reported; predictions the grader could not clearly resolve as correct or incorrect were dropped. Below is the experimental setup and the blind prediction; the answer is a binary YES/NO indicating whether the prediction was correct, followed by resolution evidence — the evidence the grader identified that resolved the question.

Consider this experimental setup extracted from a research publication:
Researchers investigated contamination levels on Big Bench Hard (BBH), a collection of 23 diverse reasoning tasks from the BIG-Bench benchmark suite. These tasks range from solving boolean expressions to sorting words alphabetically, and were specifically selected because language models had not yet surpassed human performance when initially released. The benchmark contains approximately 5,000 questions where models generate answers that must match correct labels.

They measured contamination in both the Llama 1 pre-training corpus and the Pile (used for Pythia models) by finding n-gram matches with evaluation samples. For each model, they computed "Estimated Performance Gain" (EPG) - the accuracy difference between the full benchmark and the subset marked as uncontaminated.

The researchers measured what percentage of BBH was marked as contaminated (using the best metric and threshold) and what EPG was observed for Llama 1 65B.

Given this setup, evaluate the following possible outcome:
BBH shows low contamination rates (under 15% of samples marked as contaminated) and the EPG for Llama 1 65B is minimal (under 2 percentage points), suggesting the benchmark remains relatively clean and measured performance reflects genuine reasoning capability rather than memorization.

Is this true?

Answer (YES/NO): NO